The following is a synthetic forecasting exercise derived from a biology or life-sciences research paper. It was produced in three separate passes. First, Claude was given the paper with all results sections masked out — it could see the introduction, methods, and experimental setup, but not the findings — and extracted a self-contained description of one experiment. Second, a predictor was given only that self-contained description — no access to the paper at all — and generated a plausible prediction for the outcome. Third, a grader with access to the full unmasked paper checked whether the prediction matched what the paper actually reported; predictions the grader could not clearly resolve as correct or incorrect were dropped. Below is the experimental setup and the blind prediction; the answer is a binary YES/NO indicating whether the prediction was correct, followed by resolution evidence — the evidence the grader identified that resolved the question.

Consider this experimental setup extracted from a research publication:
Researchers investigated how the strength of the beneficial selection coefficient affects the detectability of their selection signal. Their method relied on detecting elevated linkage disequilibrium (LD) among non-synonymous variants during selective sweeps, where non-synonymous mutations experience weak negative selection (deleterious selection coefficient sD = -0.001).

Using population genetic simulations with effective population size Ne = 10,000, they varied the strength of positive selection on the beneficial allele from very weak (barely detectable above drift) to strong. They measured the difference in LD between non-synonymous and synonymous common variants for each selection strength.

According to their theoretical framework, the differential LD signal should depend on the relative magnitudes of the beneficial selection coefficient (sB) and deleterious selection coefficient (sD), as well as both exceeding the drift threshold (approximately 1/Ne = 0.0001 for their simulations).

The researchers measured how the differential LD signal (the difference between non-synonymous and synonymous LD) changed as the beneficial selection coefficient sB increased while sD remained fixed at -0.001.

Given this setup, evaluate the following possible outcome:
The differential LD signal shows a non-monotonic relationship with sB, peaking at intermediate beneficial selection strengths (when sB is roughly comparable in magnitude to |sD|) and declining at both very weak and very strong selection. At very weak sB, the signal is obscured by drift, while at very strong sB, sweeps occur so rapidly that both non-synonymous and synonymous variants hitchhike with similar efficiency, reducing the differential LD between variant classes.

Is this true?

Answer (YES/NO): NO